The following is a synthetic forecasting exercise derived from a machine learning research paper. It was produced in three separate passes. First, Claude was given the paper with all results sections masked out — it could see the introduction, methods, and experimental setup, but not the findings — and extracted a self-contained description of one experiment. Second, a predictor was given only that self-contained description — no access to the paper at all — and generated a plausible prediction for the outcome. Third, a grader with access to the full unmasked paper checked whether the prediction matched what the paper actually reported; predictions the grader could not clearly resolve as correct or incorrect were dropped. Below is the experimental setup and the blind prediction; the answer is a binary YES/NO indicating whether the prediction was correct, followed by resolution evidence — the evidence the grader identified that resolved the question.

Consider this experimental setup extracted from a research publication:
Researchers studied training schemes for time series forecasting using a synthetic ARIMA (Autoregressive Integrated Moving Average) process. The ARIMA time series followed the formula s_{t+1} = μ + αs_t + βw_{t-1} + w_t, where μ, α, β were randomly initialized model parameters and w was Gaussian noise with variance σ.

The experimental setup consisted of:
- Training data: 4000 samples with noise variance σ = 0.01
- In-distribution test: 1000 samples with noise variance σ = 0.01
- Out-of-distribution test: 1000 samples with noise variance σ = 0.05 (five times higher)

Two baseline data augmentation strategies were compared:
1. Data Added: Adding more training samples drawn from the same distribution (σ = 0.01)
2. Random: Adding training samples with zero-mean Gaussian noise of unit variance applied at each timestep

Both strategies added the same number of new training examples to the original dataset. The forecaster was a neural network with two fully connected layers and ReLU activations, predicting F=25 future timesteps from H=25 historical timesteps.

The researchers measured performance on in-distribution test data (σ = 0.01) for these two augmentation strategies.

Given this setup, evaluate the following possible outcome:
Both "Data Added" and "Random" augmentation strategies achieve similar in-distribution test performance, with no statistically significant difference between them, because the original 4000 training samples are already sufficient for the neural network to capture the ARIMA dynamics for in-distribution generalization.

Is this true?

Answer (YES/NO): NO